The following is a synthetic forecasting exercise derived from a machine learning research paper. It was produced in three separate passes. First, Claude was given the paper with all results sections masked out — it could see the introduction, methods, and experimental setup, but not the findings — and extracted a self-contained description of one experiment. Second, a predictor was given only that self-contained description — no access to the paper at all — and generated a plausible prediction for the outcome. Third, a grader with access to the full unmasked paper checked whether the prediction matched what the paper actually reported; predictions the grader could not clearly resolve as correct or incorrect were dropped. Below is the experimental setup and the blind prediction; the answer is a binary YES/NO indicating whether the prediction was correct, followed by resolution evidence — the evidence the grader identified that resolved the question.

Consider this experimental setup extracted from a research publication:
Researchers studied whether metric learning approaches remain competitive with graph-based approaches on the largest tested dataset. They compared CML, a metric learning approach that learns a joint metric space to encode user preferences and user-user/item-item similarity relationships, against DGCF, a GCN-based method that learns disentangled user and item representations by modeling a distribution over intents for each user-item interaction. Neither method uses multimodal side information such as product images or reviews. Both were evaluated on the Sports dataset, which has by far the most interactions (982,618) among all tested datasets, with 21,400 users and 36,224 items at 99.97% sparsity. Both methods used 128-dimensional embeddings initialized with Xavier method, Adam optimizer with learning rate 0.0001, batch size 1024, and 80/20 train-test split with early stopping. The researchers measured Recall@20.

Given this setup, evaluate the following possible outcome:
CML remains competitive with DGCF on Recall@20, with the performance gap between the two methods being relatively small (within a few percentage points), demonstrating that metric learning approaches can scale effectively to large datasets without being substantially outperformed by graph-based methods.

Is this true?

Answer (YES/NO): YES